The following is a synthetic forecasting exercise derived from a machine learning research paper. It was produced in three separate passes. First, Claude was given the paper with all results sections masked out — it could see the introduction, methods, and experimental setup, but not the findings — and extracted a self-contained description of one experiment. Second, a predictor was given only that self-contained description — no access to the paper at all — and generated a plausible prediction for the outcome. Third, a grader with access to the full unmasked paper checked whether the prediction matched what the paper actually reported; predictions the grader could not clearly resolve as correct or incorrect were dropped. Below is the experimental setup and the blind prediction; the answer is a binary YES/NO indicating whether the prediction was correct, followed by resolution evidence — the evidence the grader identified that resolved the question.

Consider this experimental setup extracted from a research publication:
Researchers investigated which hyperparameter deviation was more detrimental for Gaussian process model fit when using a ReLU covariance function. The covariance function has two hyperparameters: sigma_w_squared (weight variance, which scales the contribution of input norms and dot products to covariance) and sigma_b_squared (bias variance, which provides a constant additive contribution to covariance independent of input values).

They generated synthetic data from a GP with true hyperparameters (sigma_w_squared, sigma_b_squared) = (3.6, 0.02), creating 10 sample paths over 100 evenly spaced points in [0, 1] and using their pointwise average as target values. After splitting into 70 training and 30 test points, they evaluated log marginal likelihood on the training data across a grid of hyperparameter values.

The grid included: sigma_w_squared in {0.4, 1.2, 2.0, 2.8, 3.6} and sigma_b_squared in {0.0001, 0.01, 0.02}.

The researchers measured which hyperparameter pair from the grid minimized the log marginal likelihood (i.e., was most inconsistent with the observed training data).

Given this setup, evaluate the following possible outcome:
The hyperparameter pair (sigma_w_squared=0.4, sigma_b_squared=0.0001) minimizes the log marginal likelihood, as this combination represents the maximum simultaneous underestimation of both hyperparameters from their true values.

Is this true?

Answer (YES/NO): NO